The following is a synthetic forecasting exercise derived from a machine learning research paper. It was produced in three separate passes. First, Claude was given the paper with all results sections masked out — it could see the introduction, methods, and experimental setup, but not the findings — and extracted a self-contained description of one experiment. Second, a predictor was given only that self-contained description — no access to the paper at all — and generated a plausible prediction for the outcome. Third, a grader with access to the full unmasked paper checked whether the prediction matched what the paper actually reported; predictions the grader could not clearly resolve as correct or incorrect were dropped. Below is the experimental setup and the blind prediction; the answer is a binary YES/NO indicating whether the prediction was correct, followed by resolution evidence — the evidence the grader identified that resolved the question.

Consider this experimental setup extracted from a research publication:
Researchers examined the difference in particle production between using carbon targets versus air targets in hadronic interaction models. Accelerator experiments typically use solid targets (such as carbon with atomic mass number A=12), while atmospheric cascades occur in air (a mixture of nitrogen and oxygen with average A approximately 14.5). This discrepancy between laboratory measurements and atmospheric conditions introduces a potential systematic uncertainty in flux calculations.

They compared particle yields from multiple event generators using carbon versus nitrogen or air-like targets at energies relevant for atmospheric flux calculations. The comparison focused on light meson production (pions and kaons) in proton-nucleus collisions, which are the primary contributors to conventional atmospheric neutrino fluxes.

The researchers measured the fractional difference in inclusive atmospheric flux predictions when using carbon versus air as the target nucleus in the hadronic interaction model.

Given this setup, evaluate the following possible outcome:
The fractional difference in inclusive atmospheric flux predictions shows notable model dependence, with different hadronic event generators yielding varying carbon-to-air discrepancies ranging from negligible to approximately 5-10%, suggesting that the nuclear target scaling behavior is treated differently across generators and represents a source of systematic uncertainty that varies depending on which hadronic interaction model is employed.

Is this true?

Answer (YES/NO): NO